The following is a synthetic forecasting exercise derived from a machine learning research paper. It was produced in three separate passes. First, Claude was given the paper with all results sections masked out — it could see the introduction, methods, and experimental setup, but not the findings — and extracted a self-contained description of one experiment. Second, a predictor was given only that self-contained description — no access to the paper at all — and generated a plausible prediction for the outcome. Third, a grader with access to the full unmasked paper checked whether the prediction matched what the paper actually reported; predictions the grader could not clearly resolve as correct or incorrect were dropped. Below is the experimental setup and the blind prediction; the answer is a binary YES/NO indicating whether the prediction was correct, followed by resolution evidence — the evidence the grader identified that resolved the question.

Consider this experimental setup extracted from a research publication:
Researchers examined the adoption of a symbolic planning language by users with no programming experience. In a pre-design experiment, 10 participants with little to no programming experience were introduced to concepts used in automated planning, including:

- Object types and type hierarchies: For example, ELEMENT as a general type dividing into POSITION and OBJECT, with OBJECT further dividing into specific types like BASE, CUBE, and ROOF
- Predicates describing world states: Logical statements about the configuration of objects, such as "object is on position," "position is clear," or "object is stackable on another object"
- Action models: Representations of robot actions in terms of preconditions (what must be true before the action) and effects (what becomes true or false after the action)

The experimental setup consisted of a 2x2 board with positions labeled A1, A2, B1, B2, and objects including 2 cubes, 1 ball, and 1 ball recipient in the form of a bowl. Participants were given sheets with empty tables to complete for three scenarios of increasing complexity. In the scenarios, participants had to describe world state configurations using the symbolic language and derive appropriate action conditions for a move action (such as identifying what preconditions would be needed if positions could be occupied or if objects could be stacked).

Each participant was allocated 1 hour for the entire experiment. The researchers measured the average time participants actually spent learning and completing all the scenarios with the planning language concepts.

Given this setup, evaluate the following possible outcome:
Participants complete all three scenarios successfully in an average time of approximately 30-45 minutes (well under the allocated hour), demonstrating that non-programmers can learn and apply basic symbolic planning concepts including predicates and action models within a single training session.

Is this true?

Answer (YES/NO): NO